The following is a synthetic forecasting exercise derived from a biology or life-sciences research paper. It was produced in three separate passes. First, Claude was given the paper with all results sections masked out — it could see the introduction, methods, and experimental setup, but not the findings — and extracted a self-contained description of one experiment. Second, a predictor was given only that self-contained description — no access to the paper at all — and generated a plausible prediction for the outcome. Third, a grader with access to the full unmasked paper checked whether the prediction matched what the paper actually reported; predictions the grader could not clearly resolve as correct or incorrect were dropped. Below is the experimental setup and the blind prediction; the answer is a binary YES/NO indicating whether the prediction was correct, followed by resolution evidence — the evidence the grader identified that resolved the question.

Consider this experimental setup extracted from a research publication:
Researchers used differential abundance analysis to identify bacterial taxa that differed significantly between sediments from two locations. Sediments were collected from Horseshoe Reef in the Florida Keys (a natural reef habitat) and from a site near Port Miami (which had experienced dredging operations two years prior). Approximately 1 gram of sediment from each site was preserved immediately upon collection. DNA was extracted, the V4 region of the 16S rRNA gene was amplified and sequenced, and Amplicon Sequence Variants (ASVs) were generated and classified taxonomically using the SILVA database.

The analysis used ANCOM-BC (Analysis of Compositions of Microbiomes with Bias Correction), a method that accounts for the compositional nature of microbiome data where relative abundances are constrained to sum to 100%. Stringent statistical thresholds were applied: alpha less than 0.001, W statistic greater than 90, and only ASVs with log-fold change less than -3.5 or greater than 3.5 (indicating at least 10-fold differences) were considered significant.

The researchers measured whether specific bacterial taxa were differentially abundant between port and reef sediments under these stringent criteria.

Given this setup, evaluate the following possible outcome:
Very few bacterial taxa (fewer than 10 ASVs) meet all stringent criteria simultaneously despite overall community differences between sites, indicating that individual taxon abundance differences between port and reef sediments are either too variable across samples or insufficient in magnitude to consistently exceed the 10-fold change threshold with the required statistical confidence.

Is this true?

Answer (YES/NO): NO